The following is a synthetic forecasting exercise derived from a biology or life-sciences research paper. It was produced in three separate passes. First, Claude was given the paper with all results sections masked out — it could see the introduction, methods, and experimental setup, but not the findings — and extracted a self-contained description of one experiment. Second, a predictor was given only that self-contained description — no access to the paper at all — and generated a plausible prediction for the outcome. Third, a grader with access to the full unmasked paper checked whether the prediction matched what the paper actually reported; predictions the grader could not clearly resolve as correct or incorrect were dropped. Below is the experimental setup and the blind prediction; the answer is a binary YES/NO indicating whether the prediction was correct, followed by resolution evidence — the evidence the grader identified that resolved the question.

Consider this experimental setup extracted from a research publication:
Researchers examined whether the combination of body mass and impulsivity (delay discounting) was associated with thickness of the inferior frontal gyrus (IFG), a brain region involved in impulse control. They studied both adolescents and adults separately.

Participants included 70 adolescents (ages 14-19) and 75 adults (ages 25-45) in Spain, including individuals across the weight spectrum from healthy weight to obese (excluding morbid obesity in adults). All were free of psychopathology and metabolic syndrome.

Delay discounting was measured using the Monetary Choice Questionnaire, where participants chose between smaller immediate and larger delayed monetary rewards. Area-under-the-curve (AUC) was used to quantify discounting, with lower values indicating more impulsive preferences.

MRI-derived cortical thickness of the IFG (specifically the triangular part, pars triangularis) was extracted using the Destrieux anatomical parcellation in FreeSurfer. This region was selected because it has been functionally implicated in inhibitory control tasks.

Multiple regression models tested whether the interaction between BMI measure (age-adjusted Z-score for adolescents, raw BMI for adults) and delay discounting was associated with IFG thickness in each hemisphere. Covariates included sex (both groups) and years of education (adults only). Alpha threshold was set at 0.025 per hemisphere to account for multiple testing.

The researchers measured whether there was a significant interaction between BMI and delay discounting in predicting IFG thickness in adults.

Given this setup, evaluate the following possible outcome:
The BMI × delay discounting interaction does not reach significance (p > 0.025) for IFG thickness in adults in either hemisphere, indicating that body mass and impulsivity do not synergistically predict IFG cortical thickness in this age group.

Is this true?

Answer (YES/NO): NO